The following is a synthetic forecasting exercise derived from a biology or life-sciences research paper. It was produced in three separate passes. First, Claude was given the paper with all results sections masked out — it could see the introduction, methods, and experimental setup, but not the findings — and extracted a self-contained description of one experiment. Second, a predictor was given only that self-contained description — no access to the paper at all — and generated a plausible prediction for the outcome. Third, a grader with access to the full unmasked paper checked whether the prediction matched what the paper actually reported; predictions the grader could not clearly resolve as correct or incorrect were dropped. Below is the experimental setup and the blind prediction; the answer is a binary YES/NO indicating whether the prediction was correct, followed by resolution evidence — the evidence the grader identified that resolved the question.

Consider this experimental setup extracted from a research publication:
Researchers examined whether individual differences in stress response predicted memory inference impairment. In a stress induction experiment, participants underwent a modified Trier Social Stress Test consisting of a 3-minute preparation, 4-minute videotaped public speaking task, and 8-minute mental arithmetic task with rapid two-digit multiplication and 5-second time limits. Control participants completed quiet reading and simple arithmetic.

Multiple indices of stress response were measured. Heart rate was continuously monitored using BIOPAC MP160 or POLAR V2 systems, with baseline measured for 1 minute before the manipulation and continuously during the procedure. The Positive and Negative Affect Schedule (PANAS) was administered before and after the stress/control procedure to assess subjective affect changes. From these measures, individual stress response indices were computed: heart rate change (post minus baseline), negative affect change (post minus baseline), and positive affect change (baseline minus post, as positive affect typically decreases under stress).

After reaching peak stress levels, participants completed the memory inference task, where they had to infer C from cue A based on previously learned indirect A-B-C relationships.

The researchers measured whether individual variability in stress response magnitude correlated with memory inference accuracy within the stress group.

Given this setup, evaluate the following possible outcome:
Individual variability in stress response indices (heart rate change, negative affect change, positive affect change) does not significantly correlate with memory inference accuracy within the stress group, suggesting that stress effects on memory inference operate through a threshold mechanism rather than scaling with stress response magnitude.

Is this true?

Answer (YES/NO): NO